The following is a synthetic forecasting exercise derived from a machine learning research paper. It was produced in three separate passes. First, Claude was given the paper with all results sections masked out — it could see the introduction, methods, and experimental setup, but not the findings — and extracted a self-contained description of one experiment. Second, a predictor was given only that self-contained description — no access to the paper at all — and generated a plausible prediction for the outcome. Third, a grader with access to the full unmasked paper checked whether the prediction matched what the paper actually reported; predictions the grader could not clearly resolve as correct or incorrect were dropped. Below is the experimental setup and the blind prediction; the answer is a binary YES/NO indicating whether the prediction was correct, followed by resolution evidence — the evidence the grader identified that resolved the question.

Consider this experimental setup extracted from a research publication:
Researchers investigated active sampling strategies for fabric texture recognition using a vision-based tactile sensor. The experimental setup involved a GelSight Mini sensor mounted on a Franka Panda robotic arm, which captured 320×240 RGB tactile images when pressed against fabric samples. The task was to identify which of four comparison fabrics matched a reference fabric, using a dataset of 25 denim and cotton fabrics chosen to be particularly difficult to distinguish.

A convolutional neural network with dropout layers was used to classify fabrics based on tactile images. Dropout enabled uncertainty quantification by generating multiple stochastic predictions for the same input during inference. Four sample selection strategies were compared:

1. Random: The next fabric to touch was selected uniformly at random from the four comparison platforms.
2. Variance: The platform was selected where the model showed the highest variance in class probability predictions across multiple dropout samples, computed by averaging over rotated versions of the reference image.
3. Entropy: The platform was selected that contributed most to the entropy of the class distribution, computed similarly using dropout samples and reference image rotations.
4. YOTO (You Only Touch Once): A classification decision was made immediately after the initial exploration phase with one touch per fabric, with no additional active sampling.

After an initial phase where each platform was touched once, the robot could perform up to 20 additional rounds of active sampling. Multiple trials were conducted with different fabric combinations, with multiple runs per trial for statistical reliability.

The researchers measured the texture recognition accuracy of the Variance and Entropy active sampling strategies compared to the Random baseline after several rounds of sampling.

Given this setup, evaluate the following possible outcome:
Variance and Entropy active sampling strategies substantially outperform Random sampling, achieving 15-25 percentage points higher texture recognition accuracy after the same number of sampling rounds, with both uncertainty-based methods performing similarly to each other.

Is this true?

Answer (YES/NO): NO